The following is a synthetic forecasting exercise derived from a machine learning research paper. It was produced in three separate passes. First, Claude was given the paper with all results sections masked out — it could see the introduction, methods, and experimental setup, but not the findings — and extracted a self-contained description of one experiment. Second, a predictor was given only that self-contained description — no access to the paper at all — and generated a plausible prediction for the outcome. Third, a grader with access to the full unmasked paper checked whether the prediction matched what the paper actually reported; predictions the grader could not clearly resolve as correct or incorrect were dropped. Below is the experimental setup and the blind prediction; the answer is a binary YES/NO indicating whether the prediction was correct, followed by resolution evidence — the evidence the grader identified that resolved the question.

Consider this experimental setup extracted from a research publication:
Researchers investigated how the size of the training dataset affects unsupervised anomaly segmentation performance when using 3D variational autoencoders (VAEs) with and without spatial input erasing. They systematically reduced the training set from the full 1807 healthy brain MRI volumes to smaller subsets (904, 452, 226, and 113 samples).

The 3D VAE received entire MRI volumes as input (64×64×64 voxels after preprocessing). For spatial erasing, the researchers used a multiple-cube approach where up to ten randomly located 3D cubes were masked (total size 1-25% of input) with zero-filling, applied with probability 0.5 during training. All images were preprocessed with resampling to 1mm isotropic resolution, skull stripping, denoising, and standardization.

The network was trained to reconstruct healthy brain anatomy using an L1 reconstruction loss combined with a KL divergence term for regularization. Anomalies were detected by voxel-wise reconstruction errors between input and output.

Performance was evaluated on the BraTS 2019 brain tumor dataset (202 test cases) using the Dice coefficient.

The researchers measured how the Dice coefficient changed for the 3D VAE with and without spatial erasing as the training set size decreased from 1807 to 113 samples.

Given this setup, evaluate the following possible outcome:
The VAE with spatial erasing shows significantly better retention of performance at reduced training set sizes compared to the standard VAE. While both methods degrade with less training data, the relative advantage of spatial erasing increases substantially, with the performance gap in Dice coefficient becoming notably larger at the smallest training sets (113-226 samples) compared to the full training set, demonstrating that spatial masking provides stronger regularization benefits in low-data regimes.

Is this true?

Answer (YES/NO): NO